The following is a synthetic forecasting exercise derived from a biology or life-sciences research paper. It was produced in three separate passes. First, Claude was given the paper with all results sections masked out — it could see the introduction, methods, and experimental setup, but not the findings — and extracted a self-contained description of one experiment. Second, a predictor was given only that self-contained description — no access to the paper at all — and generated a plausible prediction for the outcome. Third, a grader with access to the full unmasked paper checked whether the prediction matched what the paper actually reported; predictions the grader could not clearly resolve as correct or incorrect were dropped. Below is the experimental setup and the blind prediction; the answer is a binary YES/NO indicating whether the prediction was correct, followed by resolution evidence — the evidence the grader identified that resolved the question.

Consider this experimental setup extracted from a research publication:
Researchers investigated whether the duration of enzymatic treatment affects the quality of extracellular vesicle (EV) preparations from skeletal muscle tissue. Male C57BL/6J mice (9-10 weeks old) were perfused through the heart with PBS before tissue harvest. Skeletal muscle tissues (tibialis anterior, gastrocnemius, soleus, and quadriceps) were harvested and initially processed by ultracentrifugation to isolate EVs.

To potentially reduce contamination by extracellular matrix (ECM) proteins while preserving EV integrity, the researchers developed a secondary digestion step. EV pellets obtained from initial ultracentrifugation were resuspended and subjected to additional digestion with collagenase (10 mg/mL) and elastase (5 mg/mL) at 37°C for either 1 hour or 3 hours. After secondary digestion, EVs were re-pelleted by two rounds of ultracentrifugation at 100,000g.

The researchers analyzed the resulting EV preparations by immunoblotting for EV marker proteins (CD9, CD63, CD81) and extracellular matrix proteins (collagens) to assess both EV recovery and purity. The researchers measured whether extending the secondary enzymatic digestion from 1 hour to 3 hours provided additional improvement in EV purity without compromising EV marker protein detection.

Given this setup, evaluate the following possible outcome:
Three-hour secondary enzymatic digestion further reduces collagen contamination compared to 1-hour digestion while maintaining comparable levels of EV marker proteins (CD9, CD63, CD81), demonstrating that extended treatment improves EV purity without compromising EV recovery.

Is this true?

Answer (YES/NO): NO